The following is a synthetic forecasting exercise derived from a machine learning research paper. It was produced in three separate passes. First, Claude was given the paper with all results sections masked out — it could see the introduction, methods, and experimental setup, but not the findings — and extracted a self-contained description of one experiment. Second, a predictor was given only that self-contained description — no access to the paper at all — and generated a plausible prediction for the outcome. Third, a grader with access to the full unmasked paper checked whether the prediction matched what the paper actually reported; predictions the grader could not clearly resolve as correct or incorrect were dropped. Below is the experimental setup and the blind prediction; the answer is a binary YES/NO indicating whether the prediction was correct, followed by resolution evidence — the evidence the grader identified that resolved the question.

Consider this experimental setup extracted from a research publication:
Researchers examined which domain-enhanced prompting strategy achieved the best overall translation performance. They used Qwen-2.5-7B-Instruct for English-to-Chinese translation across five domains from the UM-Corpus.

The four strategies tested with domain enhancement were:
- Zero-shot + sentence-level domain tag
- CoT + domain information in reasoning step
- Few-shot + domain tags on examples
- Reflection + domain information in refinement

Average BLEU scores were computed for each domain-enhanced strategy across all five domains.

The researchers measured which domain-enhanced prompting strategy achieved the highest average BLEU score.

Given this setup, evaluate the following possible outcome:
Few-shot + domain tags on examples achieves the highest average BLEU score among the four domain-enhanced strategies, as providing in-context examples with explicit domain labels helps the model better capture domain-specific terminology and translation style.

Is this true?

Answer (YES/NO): NO